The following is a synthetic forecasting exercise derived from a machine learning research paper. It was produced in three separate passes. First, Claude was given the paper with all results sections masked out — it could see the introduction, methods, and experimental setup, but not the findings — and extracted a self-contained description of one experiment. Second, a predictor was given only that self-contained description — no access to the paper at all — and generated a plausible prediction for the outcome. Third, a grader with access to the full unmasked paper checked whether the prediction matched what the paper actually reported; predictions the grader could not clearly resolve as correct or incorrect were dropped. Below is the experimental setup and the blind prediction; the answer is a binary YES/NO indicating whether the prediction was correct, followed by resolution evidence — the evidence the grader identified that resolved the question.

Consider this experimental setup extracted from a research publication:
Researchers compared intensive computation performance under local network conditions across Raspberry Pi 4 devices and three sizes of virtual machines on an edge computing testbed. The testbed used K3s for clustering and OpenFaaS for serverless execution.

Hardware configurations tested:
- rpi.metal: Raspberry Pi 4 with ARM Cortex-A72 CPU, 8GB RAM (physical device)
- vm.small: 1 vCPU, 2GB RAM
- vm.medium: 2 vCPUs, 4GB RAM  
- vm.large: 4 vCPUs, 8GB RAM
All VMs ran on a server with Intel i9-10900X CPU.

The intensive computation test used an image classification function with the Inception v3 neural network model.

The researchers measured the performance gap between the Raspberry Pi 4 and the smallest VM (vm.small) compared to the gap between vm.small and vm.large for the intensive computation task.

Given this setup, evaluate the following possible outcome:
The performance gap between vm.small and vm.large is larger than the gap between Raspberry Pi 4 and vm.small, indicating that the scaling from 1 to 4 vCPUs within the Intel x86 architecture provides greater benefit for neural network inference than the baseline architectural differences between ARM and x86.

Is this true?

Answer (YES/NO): NO